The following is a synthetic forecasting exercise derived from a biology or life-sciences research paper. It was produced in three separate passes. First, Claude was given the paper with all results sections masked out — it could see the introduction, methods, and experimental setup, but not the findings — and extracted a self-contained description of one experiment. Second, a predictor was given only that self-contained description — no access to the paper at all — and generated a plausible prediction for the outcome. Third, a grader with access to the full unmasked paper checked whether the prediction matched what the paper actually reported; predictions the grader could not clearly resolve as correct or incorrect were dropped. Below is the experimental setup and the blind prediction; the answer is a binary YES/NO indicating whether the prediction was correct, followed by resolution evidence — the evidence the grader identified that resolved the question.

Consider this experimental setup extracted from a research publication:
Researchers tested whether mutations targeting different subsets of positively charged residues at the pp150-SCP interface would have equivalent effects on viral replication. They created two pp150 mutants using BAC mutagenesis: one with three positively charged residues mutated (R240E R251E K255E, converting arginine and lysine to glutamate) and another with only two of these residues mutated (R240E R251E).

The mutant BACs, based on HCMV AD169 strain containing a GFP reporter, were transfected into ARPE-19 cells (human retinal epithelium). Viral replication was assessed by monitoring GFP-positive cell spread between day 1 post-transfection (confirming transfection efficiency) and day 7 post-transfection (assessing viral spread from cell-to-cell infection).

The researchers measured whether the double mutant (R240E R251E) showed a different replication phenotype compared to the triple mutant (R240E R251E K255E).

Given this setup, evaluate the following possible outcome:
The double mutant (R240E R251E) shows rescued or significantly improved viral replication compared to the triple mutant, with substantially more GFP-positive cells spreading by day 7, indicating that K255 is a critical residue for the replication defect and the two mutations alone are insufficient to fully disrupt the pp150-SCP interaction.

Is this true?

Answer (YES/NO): YES